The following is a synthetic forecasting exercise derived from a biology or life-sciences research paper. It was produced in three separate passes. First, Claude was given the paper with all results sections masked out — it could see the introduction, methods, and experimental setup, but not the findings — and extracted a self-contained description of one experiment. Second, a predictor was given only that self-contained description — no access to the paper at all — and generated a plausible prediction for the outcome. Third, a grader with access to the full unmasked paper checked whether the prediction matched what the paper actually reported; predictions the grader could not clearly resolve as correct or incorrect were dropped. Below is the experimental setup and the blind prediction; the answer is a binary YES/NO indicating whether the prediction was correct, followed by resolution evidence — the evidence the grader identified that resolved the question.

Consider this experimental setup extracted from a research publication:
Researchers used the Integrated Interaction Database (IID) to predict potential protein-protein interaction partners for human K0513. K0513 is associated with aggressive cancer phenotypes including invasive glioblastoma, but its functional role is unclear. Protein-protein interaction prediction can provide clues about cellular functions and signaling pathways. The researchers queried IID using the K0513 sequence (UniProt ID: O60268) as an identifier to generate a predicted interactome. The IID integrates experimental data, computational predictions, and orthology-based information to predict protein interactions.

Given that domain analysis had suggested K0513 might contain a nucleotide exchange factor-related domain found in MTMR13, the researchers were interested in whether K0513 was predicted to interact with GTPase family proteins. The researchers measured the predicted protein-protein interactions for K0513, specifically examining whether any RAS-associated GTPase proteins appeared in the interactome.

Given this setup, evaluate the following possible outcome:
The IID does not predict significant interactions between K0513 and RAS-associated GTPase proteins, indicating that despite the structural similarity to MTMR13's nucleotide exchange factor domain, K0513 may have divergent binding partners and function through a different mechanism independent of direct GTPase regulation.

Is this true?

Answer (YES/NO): NO